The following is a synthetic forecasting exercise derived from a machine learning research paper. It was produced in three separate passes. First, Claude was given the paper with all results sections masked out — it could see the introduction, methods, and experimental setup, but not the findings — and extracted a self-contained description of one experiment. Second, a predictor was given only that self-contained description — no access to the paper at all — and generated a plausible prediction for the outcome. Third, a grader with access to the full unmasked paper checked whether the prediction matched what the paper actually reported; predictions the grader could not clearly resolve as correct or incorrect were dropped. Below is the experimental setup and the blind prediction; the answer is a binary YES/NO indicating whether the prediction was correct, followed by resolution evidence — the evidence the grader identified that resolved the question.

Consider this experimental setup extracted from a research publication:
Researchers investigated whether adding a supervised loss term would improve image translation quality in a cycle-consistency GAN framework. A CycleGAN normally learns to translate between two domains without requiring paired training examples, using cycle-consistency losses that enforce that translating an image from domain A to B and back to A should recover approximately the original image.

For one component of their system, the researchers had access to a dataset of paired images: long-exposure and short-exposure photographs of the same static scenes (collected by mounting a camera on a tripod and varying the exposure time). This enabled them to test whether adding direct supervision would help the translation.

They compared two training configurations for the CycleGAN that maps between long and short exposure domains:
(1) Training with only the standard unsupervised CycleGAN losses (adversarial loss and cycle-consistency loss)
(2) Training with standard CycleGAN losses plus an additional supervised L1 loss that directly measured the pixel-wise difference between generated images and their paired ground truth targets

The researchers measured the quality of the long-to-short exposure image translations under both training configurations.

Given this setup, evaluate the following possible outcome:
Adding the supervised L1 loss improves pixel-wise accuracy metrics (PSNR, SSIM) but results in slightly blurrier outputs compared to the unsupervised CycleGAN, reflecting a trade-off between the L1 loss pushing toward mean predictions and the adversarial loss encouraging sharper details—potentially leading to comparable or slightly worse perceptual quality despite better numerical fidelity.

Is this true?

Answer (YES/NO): NO